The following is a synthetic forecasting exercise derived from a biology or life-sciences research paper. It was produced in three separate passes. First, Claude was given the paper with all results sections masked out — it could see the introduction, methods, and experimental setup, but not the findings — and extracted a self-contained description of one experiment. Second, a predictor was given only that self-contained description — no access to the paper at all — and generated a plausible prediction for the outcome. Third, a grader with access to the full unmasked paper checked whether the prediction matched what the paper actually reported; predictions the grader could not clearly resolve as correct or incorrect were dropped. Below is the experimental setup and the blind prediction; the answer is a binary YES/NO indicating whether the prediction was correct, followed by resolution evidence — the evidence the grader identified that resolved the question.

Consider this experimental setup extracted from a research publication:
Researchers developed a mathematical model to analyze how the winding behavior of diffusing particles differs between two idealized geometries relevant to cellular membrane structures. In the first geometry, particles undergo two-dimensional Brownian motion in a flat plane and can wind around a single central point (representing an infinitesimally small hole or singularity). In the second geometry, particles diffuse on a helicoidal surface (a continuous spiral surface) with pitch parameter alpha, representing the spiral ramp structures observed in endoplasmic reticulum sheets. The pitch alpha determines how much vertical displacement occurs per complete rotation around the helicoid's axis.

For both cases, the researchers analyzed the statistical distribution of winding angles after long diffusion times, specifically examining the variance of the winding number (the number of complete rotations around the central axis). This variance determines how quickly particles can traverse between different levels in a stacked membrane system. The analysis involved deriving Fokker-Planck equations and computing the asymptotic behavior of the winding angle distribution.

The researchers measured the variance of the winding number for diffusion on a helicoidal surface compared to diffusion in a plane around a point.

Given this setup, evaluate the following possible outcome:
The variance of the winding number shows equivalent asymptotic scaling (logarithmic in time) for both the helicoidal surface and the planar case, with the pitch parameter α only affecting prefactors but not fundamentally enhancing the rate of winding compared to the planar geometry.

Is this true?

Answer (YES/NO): NO